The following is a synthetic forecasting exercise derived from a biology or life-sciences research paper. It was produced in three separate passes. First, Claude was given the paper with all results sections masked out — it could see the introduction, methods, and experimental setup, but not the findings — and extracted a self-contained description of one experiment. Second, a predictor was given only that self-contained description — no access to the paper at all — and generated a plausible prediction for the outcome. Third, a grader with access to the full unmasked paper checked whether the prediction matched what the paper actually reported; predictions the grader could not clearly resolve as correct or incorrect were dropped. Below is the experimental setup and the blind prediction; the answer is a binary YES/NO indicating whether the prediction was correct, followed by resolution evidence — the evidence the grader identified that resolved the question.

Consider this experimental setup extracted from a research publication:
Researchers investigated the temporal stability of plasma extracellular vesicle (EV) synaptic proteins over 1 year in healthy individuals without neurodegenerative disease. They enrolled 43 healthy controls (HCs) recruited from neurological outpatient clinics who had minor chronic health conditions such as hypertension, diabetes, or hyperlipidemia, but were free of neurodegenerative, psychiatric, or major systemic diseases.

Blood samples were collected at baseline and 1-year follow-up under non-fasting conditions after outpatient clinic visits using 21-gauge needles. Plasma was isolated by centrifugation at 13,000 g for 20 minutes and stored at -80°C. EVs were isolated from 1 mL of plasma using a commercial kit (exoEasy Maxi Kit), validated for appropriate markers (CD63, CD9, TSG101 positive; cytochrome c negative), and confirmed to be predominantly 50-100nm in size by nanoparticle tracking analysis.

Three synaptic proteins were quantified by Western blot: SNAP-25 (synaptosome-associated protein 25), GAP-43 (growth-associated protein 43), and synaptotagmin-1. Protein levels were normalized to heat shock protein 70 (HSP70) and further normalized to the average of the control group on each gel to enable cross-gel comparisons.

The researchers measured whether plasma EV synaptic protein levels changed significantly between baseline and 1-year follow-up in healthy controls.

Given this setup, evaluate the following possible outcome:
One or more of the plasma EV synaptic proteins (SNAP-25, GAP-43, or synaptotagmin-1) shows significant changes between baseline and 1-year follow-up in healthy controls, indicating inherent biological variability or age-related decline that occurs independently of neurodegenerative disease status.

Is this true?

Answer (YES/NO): NO